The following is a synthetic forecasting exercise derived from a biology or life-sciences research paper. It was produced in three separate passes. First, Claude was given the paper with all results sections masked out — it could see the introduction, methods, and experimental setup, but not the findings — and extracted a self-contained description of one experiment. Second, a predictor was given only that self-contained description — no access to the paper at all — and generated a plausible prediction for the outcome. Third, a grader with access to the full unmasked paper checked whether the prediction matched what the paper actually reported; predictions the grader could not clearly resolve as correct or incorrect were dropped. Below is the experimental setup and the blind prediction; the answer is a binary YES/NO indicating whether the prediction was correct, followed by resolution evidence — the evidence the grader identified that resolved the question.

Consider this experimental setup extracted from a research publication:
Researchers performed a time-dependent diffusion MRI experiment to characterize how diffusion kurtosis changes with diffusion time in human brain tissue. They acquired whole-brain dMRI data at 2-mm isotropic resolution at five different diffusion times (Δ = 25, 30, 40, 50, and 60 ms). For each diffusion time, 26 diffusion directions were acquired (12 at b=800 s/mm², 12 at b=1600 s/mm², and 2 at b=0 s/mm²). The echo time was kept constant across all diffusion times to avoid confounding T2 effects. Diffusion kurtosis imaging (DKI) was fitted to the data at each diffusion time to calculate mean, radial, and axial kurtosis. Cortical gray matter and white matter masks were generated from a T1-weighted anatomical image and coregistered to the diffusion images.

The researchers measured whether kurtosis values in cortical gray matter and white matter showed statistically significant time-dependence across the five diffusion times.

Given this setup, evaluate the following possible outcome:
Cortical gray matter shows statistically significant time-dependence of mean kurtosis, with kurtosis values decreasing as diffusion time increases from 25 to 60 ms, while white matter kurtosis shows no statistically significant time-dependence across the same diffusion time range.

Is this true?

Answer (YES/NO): NO